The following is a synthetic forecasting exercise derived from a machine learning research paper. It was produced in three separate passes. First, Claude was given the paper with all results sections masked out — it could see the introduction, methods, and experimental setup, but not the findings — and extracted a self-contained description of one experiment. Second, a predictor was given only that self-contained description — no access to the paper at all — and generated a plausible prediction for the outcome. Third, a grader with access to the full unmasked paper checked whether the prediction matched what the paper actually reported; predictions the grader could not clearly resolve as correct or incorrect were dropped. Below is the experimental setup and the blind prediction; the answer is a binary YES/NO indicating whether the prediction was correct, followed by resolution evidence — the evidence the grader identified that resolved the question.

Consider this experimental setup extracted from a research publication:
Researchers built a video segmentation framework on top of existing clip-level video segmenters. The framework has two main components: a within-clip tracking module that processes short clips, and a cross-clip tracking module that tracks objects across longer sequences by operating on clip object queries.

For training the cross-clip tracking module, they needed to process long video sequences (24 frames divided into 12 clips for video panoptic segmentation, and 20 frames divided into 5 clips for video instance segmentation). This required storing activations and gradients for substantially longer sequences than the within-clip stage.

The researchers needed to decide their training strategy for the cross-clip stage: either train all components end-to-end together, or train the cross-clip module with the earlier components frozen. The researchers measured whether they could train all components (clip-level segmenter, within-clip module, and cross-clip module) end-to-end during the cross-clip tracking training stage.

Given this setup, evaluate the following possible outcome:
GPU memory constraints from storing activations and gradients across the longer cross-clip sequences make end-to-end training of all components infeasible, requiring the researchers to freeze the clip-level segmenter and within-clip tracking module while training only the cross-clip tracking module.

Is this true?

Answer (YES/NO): YES